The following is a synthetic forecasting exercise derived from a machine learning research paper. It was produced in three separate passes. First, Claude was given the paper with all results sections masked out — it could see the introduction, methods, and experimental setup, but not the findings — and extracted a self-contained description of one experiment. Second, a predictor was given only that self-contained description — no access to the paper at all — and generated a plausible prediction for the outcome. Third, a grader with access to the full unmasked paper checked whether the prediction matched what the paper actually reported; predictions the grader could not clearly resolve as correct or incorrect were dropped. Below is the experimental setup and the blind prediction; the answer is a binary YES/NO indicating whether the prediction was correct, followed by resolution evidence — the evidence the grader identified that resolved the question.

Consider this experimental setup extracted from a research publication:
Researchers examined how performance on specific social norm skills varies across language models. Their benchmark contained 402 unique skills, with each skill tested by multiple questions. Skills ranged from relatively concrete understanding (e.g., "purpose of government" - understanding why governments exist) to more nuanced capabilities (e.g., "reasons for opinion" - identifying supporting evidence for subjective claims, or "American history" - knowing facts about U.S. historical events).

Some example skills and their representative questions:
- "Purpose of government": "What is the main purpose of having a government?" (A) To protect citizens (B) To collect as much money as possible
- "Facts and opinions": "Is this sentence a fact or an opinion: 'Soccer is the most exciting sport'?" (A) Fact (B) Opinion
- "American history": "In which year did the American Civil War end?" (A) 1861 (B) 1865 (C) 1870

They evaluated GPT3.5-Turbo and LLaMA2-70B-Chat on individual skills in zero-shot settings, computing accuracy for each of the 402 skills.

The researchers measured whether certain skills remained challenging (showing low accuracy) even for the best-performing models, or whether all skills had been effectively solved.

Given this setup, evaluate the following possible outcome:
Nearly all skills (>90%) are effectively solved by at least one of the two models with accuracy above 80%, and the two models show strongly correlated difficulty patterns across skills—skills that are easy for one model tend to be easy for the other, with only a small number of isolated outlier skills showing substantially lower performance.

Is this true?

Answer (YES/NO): NO